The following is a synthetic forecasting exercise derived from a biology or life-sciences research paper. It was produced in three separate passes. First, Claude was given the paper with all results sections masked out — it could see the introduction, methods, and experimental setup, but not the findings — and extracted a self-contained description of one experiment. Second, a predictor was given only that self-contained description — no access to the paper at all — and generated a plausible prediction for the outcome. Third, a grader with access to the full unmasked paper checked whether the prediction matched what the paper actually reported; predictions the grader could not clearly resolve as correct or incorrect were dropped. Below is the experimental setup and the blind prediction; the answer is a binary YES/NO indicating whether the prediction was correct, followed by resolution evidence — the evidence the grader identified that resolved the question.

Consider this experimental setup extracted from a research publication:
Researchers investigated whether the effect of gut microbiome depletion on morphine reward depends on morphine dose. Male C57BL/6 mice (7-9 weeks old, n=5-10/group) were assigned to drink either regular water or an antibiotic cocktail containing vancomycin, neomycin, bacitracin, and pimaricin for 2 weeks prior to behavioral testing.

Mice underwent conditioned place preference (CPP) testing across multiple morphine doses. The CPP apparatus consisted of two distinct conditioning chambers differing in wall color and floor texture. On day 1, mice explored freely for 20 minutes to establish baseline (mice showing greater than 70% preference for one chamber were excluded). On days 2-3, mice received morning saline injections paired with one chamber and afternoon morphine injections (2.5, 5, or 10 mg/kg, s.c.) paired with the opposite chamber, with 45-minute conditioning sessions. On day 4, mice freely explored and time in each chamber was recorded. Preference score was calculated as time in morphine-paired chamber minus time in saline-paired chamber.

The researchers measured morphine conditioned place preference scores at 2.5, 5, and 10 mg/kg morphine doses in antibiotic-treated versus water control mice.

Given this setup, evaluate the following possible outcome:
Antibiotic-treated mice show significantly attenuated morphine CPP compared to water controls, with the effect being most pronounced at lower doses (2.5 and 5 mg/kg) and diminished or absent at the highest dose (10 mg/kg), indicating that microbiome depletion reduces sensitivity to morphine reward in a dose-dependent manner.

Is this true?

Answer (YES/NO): NO